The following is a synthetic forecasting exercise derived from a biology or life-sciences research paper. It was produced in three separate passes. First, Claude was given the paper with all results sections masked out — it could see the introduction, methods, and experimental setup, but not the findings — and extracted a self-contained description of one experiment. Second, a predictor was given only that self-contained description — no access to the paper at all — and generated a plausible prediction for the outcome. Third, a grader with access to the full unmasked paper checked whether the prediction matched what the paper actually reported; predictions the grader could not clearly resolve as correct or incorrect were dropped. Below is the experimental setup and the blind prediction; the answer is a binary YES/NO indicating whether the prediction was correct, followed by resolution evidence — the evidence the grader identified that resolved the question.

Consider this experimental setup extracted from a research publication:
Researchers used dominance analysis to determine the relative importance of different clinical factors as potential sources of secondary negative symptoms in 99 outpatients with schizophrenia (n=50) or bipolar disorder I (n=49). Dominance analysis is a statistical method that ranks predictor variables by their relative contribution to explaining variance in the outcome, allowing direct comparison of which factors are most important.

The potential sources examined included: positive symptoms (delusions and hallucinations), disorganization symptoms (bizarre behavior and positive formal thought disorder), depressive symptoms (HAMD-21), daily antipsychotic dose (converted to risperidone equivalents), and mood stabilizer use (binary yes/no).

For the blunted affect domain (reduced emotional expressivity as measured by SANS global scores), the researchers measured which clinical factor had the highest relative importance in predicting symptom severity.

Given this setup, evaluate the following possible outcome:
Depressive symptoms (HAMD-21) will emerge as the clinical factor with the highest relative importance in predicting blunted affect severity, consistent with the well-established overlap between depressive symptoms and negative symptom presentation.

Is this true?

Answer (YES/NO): NO